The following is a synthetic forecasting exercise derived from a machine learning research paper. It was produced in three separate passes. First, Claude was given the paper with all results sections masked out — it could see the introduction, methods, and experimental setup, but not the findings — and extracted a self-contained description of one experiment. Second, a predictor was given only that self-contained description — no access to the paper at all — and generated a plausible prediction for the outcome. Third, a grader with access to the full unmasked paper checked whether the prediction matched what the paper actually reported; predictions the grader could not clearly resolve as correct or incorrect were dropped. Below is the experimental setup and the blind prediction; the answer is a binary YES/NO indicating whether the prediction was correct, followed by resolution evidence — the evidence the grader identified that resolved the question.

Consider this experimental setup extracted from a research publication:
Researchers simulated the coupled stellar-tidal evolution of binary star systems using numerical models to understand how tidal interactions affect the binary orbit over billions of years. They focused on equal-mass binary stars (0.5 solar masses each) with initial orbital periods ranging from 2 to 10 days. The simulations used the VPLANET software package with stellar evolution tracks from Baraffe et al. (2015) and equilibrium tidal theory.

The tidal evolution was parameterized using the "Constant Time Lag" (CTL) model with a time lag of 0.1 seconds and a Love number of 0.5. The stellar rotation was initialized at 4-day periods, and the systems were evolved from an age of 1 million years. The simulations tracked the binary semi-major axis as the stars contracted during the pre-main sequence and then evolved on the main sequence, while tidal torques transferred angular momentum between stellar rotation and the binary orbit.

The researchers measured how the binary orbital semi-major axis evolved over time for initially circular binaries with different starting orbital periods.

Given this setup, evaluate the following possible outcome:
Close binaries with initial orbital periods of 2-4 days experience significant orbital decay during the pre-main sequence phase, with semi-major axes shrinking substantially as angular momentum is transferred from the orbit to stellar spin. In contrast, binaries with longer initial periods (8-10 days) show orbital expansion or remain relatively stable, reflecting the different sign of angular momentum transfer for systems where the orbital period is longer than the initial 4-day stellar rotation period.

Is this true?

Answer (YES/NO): NO